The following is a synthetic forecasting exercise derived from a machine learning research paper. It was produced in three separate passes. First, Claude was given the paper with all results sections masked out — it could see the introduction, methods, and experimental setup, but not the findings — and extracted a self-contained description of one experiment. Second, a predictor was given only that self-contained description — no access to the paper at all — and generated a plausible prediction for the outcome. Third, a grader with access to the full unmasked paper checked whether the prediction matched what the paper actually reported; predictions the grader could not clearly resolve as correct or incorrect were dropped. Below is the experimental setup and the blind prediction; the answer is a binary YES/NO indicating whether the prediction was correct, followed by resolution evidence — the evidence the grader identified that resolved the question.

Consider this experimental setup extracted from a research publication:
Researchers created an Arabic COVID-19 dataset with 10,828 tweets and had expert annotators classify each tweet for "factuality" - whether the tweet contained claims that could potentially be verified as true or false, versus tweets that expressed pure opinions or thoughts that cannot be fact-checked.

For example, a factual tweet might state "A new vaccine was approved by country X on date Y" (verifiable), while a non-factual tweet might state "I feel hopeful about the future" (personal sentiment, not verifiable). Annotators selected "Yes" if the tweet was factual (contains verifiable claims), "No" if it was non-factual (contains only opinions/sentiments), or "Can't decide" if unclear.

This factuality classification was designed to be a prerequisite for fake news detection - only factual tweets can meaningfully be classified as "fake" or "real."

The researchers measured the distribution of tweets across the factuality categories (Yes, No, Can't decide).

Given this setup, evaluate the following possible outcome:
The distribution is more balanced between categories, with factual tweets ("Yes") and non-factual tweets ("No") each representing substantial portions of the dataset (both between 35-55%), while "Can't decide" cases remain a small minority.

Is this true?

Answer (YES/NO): NO